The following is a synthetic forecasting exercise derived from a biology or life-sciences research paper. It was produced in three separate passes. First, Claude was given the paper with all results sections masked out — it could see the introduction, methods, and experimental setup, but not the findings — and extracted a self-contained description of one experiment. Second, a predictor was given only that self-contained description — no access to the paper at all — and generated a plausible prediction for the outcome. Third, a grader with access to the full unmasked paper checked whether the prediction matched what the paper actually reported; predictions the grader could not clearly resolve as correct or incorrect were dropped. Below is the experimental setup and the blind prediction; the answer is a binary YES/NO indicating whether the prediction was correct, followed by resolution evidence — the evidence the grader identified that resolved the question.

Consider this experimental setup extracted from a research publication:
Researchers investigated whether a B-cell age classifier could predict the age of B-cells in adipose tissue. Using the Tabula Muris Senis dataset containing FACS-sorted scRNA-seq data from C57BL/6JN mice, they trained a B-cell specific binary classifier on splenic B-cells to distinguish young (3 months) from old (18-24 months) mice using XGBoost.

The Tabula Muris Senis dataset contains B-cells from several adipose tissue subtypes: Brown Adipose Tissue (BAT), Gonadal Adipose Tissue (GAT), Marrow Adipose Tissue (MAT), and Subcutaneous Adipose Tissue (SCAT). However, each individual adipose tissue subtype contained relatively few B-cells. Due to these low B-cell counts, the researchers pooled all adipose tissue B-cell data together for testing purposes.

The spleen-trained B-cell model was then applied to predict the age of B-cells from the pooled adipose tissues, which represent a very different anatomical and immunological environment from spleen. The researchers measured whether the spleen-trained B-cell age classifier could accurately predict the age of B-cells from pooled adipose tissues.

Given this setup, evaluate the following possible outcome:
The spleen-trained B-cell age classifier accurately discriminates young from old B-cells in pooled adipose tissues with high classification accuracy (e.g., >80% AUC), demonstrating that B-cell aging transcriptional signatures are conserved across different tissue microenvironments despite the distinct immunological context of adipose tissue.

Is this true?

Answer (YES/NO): YES